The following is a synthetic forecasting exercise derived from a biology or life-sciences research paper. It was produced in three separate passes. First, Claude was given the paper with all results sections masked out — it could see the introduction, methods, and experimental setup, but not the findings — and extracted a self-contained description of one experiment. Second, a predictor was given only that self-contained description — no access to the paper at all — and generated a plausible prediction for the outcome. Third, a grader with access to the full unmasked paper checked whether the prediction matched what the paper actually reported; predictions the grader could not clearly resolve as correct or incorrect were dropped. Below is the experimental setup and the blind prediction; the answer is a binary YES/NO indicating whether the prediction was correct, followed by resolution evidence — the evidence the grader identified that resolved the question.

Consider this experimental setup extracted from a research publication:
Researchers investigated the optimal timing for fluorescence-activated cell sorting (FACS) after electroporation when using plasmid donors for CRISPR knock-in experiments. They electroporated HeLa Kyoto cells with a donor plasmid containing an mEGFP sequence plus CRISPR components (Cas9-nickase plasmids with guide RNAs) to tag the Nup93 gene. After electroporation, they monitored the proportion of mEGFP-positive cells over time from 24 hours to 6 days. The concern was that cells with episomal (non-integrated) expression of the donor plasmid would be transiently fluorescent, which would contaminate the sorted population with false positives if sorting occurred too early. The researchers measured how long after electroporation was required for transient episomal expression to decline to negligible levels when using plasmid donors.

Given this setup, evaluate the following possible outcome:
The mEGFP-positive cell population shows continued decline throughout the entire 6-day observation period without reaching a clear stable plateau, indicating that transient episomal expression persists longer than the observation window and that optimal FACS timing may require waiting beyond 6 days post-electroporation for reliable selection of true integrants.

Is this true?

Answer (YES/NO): NO